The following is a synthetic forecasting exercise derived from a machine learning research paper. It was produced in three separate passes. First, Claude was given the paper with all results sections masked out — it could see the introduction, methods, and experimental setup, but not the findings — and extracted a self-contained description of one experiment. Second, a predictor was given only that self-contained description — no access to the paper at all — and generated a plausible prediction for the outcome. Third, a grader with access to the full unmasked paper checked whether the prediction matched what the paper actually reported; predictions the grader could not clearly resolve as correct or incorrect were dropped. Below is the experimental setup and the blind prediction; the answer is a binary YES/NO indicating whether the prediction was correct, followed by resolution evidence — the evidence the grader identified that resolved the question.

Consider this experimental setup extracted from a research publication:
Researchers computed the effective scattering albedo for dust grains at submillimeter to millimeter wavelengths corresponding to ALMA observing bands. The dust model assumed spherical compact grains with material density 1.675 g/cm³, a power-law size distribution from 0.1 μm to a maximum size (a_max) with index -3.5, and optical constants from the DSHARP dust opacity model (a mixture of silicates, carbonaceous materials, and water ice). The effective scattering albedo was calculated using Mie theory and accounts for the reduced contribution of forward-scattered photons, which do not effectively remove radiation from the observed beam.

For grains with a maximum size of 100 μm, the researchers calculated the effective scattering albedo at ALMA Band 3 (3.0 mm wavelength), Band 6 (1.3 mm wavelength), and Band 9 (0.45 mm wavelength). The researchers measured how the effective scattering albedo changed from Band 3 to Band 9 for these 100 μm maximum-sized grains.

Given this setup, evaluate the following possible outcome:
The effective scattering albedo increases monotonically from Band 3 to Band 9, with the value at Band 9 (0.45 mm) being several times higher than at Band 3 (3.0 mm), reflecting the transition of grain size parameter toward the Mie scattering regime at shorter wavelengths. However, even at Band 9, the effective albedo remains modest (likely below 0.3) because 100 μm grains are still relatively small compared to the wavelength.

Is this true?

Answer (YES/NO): NO